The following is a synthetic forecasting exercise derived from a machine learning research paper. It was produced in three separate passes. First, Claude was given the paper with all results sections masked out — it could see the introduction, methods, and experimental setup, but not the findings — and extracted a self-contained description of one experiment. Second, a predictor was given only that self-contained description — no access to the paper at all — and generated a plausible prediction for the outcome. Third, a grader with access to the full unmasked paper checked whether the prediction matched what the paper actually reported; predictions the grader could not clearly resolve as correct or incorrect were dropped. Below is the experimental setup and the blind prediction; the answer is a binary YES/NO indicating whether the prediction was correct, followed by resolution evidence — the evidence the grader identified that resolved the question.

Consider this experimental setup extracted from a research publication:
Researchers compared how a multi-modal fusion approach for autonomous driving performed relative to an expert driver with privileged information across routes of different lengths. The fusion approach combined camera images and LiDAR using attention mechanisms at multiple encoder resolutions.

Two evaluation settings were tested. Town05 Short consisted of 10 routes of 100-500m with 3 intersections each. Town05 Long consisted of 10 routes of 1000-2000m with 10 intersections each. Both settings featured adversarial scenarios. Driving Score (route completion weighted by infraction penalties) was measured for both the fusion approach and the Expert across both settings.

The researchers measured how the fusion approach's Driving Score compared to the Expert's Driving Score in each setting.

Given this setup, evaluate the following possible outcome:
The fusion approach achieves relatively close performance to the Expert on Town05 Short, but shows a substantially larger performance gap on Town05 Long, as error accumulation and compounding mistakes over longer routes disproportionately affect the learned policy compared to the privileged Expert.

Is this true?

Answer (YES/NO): NO